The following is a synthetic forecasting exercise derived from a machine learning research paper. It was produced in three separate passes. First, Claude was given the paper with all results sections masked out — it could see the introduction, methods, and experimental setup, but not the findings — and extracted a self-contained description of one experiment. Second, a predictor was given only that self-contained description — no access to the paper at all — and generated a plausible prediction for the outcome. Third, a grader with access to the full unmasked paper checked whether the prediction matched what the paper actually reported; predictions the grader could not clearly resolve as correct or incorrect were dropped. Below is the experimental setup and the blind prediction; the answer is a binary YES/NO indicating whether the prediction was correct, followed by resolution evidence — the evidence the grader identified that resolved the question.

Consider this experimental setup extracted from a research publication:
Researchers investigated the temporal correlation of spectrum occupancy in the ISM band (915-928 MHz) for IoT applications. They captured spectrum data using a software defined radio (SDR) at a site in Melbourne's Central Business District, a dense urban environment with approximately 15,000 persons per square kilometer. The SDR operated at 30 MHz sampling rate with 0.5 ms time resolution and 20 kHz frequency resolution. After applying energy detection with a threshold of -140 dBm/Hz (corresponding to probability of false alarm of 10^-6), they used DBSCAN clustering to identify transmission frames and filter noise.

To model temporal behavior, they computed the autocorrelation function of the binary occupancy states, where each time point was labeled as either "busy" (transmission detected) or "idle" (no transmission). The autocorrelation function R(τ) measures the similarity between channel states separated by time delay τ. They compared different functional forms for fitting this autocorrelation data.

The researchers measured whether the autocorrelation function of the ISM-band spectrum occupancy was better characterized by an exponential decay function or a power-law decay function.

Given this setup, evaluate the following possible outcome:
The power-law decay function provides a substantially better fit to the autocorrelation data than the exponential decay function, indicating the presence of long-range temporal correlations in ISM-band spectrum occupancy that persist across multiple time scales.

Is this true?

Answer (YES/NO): NO